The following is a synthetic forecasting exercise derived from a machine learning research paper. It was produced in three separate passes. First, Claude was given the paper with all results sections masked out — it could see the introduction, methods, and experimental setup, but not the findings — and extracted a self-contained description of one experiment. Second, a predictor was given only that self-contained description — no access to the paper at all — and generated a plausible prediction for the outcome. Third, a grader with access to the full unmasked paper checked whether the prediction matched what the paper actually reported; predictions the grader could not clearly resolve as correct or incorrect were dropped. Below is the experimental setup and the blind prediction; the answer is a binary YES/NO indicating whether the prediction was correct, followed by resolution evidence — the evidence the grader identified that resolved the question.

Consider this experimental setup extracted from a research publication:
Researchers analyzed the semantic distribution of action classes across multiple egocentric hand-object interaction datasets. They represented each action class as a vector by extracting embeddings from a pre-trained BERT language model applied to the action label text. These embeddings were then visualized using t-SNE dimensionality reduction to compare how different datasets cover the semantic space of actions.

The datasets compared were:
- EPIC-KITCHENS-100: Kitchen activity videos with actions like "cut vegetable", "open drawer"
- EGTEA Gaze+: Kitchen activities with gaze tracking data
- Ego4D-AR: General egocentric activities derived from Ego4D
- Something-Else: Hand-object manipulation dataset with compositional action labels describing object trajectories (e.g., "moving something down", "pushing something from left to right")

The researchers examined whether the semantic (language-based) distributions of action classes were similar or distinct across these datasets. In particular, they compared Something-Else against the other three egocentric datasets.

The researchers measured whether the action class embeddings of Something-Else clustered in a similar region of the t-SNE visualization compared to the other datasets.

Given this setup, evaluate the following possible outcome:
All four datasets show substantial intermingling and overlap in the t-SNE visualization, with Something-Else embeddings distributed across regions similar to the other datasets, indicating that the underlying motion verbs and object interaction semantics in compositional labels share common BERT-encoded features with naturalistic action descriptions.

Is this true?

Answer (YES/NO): NO